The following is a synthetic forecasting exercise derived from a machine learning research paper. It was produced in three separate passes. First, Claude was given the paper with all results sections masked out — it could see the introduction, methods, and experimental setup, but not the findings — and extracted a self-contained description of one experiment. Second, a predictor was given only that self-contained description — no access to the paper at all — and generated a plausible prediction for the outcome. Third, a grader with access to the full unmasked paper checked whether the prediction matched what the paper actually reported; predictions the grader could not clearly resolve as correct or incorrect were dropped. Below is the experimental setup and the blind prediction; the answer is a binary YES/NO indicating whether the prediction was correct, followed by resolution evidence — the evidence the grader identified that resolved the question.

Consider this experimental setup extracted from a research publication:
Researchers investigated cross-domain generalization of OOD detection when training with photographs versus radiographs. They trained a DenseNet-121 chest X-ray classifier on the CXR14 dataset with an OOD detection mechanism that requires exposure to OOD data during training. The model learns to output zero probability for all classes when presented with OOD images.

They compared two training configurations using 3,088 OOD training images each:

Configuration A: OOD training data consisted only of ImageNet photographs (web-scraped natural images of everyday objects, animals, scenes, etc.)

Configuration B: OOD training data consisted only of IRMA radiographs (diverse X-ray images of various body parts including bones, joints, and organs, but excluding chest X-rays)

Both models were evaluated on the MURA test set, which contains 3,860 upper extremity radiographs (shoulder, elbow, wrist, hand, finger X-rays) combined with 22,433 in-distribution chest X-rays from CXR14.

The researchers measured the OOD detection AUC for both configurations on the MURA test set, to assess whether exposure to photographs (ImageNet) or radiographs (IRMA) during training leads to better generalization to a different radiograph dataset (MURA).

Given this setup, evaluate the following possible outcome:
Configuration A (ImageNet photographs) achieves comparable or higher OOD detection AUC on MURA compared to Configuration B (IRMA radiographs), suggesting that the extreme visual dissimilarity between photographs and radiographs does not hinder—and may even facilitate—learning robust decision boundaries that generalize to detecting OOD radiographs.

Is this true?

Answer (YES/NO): NO